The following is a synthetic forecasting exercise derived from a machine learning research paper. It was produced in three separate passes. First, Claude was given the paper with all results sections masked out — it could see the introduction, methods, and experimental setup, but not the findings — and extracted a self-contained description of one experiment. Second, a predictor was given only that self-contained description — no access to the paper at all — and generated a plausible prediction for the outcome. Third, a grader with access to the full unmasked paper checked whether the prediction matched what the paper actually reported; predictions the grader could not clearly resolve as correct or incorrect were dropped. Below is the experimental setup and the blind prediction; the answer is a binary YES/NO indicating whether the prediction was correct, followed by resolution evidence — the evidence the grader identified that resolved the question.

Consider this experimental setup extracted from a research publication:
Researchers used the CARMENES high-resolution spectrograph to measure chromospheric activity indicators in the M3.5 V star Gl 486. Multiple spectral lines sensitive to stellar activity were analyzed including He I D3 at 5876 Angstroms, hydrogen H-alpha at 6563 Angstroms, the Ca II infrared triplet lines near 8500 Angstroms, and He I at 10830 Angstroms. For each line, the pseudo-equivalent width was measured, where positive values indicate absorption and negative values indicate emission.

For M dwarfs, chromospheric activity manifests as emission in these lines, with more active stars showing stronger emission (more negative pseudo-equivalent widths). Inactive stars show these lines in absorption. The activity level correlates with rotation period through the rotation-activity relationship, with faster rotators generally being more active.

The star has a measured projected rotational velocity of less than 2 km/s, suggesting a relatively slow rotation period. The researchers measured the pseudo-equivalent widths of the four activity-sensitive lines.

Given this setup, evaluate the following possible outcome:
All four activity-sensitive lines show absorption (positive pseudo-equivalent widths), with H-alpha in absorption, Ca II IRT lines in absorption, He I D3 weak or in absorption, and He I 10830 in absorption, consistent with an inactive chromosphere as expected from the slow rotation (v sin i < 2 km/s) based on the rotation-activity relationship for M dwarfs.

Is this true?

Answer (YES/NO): YES